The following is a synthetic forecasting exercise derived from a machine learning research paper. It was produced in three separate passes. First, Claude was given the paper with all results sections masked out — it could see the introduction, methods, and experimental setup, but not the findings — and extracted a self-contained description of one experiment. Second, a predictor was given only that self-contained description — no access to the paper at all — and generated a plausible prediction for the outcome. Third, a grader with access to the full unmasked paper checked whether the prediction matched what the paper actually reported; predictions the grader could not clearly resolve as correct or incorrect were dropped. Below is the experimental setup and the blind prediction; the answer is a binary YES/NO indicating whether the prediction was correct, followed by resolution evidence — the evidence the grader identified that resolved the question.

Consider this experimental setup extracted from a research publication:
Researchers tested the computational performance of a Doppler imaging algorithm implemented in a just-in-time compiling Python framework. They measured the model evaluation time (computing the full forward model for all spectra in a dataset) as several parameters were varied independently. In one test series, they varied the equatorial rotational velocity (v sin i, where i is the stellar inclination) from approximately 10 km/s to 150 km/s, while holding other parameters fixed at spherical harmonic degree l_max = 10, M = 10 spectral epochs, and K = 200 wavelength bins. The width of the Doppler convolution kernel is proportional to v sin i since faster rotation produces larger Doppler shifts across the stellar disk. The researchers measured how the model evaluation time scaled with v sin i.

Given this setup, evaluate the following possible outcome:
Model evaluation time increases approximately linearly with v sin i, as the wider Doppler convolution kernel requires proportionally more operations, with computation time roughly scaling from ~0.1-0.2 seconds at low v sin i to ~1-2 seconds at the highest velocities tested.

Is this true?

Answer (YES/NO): NO